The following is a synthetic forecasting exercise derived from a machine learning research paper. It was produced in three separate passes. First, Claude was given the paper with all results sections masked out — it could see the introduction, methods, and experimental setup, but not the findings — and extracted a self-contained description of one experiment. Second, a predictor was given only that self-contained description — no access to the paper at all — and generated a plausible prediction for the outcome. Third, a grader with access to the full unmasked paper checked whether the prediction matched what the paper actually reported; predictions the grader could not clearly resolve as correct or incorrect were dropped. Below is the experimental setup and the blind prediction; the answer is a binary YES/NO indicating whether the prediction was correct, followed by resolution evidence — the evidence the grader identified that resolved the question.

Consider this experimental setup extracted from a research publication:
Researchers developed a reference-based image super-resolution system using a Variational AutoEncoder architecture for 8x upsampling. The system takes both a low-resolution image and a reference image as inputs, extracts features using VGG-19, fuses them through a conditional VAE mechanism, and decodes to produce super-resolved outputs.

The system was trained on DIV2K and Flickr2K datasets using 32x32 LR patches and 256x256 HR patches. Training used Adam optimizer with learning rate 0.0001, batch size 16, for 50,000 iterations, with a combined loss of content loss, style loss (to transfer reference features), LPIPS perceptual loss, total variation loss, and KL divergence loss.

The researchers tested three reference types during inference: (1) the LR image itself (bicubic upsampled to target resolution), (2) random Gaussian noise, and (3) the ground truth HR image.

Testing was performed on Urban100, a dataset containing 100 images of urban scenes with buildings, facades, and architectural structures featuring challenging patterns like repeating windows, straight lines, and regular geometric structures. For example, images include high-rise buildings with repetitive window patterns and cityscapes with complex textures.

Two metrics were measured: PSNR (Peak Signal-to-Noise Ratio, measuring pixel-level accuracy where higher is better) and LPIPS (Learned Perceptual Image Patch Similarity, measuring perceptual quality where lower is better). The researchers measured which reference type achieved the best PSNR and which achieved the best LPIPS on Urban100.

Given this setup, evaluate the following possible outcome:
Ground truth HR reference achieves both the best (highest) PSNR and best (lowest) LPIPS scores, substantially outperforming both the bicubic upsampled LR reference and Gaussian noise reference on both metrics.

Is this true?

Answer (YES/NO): NO